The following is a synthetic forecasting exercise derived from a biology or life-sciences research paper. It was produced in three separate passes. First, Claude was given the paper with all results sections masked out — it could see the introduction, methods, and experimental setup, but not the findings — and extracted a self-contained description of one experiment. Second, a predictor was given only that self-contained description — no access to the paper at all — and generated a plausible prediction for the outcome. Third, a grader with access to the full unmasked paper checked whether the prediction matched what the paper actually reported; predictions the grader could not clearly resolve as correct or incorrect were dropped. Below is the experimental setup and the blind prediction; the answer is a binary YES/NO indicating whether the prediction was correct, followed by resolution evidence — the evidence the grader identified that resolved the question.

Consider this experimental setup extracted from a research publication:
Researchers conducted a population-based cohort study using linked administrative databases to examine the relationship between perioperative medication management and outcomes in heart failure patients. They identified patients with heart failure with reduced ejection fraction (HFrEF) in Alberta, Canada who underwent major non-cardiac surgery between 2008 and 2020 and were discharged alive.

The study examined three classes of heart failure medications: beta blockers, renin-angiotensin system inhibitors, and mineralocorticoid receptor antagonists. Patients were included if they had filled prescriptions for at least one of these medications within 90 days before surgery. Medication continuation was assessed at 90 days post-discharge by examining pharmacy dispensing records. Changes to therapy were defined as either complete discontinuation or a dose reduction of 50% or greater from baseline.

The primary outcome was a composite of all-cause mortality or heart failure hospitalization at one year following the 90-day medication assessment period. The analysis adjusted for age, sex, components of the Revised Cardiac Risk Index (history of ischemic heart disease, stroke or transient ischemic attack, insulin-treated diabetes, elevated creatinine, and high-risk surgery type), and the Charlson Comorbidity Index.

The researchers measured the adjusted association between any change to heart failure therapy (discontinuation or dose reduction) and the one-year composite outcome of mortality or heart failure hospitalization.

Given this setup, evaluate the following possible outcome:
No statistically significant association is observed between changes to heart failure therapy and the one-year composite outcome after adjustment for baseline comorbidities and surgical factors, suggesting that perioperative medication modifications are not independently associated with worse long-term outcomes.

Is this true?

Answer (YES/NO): NO